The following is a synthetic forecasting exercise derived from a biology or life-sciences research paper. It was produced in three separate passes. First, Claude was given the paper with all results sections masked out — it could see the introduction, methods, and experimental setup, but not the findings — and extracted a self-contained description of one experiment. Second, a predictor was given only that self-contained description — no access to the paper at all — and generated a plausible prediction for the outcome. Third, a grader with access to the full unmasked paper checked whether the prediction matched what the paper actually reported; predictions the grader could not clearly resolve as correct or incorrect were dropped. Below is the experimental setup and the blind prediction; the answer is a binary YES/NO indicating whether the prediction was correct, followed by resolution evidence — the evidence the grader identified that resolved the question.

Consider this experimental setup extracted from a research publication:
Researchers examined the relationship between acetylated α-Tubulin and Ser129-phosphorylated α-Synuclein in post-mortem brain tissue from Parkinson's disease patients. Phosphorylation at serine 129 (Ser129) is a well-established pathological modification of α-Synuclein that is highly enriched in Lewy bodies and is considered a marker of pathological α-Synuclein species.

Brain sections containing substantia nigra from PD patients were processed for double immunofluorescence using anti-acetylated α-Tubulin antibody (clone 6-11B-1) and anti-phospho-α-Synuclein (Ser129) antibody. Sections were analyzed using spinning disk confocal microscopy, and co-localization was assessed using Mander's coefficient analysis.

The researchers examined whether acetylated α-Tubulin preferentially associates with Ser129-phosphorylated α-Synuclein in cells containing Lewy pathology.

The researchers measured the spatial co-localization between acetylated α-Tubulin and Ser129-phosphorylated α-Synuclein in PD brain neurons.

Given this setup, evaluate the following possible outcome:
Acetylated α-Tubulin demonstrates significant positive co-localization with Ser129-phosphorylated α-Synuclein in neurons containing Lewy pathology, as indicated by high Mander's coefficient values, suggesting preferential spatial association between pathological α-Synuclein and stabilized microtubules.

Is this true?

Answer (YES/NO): NO